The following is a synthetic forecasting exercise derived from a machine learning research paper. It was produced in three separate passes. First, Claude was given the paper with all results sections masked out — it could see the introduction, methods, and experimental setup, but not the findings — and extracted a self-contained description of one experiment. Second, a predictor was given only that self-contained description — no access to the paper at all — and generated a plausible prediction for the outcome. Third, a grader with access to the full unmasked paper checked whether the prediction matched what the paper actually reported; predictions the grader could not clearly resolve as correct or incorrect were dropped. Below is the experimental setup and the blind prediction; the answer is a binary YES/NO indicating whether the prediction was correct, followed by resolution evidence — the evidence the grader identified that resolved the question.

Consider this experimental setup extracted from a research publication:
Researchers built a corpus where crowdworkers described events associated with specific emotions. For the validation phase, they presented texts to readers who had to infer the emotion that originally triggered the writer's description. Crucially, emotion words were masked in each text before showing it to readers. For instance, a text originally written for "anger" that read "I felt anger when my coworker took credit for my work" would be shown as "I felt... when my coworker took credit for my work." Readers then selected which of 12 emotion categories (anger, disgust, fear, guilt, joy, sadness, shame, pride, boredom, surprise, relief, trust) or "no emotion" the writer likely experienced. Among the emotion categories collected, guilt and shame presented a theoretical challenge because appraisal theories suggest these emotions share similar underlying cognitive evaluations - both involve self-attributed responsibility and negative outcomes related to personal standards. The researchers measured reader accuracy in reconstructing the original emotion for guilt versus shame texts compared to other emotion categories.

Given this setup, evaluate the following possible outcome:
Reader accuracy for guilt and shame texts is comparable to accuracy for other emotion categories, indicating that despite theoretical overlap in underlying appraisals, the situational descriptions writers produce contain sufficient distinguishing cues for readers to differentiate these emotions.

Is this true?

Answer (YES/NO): NO